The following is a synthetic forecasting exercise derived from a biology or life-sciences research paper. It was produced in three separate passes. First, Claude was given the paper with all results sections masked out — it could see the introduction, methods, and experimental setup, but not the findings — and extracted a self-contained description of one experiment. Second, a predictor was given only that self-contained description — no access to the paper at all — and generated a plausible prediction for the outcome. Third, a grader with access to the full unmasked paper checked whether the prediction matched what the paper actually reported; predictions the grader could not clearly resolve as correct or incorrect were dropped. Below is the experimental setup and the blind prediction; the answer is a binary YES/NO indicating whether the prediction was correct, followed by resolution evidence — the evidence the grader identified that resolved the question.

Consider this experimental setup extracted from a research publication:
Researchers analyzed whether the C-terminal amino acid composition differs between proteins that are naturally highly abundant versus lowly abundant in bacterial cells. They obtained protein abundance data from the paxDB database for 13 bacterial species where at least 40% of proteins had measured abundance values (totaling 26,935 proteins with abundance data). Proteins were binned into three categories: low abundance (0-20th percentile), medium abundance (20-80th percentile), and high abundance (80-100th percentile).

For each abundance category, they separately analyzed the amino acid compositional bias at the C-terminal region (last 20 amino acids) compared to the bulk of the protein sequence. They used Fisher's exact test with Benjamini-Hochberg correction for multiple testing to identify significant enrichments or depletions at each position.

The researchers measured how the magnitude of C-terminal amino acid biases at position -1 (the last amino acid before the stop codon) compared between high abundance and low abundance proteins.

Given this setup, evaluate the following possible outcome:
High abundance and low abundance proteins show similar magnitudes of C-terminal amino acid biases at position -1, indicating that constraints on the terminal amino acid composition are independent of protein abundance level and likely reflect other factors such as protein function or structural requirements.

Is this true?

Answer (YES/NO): NO